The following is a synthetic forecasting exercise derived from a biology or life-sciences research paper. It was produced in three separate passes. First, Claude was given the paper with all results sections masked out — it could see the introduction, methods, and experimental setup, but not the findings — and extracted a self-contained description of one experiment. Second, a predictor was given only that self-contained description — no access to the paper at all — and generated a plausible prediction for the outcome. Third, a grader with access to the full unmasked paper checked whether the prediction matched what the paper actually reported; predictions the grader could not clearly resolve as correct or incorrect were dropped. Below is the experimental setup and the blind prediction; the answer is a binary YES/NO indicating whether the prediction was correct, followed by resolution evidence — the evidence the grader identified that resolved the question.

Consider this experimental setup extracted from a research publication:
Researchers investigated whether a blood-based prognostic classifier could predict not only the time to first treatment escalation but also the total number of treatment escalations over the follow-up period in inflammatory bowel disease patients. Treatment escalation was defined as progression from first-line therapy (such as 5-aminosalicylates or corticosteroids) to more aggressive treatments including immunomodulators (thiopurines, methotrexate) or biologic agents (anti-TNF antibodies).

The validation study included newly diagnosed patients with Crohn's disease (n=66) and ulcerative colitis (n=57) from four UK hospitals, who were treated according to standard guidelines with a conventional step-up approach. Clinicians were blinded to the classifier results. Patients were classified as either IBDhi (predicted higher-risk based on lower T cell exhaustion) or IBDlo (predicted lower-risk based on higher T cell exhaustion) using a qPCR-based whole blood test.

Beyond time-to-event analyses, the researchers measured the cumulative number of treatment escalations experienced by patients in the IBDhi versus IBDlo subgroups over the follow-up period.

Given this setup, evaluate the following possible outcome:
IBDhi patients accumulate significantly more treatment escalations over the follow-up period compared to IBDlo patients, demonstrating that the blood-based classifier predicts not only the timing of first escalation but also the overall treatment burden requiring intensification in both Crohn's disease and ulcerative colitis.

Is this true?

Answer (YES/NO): YES